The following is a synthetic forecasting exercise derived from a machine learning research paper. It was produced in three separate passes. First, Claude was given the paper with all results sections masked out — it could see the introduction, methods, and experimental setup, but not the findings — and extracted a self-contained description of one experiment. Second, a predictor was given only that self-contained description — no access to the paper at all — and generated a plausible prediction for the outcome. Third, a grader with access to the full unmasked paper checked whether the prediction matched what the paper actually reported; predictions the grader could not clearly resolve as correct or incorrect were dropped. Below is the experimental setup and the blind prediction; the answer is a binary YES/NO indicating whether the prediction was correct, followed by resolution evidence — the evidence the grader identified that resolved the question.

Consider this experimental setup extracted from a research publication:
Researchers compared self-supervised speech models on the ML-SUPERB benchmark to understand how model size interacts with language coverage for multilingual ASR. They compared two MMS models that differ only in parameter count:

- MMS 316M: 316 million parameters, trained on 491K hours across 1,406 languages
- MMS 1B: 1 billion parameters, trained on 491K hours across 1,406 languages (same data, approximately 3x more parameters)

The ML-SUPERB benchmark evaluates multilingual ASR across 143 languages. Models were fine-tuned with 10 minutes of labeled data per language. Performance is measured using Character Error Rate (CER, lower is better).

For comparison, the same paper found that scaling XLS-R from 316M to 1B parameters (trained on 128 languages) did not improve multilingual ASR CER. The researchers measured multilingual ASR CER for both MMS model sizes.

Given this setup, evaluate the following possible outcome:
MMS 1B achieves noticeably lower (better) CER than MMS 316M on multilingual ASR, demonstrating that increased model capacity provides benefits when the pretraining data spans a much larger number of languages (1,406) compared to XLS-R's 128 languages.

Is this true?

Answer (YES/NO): YES